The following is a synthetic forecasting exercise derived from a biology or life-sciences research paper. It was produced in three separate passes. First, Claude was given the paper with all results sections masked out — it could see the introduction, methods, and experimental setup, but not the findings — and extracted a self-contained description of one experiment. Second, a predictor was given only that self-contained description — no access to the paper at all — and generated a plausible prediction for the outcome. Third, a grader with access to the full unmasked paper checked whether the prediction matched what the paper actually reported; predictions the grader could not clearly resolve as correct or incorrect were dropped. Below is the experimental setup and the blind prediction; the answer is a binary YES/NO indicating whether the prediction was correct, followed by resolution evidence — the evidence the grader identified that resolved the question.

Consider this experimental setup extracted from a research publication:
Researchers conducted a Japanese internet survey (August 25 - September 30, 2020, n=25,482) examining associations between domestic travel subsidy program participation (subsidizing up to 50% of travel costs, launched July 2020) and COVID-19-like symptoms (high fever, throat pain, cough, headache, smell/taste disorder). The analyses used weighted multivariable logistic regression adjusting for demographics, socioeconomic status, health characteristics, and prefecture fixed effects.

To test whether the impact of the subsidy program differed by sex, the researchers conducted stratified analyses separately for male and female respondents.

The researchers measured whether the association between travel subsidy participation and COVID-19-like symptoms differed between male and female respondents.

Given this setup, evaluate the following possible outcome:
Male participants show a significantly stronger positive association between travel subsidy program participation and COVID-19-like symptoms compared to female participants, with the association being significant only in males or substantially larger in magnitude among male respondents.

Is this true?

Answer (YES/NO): NO